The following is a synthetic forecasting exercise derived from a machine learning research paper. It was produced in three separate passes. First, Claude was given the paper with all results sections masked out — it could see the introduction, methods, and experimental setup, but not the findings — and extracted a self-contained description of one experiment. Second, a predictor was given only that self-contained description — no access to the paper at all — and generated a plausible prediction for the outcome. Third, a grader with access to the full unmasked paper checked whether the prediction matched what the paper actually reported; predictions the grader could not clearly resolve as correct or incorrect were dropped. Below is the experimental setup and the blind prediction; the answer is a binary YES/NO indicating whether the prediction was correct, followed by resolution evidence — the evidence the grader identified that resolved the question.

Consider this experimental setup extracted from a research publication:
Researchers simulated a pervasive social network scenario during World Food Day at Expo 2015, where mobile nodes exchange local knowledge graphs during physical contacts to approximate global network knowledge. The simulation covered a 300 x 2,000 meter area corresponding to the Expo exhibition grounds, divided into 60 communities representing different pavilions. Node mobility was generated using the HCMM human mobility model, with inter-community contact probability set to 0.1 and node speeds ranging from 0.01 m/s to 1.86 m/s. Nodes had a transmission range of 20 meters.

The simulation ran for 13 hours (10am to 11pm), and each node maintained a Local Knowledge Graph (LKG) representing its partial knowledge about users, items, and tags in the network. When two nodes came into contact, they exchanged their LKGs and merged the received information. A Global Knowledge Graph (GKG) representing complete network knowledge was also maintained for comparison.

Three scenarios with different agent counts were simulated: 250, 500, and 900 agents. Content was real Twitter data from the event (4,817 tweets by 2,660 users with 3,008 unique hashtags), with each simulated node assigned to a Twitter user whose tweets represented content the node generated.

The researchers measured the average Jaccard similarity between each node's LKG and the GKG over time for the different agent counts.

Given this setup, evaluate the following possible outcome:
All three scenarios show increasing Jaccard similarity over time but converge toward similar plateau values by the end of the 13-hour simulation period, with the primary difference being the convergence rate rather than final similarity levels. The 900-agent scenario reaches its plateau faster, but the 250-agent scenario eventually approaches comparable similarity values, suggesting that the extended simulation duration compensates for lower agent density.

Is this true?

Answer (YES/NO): YES